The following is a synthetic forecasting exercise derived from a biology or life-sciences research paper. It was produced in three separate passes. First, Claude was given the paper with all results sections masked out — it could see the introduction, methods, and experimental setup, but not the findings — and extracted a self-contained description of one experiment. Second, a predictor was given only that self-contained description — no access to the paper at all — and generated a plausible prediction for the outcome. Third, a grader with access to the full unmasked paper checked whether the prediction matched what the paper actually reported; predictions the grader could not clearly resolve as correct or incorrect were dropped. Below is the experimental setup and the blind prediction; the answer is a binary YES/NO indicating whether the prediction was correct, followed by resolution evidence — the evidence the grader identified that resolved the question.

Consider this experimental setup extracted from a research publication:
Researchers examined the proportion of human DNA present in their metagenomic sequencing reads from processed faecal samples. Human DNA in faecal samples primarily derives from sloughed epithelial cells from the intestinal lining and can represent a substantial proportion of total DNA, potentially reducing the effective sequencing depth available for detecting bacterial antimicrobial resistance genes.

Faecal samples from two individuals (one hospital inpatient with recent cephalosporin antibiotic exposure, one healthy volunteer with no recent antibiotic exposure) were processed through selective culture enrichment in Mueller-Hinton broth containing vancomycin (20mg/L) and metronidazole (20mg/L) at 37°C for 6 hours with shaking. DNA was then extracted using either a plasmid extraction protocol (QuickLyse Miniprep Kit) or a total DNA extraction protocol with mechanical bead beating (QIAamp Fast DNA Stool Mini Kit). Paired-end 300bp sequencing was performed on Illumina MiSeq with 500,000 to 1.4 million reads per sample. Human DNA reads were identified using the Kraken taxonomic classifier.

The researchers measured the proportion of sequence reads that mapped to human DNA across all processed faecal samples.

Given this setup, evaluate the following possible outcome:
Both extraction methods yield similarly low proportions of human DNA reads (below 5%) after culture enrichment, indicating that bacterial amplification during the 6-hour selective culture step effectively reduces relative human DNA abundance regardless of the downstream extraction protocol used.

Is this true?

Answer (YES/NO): YES